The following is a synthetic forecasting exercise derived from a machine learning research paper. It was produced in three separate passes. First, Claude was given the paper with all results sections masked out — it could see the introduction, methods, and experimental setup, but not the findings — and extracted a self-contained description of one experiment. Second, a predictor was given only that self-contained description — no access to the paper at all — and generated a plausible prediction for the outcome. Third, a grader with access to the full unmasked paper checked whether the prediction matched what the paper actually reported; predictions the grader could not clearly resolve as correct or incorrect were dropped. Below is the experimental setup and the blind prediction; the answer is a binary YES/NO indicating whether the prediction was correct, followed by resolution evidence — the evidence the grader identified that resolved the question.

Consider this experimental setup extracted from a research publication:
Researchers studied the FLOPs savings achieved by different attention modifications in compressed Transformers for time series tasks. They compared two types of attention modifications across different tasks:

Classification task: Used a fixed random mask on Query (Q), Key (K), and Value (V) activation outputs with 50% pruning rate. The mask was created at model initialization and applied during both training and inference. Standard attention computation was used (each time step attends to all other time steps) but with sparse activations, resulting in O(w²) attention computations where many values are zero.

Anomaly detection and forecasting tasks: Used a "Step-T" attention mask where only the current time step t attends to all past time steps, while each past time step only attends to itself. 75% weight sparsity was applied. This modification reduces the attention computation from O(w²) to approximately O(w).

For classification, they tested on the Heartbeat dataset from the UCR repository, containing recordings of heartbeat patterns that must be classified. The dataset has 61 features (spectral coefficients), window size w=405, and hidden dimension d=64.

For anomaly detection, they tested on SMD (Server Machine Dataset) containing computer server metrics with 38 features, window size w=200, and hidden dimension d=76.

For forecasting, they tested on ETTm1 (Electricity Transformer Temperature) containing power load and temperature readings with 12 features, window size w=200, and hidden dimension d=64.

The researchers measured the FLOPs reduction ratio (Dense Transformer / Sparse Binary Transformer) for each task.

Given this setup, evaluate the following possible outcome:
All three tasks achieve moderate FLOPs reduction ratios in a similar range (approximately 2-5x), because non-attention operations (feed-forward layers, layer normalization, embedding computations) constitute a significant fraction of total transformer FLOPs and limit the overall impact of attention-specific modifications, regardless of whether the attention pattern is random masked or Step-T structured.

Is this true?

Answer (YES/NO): NO